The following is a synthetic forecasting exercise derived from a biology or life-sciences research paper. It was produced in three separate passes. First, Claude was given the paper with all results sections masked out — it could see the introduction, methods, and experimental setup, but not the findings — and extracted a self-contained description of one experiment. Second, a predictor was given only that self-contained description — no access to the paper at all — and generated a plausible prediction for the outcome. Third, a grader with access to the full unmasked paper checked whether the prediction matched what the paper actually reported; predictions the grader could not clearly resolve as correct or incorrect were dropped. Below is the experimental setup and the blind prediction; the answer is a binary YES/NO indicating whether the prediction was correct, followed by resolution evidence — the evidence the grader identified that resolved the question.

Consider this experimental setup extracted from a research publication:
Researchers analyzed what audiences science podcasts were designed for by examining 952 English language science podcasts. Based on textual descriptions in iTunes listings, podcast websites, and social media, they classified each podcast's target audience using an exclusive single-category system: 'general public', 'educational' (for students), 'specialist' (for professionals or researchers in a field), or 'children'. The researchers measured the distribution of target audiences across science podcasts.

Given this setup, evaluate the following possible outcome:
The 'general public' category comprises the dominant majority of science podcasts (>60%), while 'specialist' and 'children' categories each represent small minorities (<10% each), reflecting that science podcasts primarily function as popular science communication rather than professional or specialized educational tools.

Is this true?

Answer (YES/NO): NO